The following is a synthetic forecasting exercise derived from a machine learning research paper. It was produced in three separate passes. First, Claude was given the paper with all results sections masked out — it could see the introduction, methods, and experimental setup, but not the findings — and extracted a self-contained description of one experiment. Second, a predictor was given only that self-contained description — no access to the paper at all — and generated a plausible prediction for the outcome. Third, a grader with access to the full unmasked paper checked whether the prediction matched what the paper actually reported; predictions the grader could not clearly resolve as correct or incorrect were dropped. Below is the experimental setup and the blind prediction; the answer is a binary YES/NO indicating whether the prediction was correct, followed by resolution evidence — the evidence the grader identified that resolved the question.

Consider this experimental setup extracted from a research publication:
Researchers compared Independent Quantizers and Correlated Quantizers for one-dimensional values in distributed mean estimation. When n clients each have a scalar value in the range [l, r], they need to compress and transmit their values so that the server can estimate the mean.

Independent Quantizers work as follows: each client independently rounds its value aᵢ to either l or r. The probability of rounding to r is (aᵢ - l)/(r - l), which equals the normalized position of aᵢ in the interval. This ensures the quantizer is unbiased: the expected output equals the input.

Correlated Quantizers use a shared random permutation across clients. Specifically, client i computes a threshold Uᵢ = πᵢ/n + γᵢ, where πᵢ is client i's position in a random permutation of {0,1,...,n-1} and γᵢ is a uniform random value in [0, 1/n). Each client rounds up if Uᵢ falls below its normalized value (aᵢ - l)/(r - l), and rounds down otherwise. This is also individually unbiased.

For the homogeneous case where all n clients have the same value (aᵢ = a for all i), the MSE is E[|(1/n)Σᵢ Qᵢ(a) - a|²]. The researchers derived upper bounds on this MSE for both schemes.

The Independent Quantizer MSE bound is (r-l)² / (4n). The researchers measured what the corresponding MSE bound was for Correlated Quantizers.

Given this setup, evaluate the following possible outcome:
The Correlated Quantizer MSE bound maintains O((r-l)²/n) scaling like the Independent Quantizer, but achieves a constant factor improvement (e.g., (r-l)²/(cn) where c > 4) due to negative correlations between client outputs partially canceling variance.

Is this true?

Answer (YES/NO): NO